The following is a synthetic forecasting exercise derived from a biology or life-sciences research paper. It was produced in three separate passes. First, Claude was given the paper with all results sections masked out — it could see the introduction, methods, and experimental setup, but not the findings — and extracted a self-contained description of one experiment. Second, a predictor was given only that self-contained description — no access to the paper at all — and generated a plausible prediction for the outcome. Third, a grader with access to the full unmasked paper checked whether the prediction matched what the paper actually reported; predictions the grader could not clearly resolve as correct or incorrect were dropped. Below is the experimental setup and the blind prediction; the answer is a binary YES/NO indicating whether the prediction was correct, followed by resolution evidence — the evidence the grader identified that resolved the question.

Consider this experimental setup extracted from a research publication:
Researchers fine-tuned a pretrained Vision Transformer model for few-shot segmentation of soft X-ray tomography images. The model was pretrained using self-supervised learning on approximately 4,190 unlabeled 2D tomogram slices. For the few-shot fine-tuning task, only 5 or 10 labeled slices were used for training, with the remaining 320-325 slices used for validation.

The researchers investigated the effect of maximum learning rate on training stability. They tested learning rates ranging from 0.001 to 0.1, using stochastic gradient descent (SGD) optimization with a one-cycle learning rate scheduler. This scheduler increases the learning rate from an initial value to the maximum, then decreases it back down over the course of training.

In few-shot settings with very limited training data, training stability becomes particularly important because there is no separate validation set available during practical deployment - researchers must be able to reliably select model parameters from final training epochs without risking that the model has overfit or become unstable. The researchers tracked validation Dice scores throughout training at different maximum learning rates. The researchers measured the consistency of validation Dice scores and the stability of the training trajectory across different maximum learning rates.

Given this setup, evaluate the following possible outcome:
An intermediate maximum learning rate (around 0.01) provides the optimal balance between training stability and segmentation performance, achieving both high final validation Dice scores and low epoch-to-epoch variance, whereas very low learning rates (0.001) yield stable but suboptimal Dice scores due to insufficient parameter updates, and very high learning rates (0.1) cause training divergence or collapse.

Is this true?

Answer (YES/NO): NO